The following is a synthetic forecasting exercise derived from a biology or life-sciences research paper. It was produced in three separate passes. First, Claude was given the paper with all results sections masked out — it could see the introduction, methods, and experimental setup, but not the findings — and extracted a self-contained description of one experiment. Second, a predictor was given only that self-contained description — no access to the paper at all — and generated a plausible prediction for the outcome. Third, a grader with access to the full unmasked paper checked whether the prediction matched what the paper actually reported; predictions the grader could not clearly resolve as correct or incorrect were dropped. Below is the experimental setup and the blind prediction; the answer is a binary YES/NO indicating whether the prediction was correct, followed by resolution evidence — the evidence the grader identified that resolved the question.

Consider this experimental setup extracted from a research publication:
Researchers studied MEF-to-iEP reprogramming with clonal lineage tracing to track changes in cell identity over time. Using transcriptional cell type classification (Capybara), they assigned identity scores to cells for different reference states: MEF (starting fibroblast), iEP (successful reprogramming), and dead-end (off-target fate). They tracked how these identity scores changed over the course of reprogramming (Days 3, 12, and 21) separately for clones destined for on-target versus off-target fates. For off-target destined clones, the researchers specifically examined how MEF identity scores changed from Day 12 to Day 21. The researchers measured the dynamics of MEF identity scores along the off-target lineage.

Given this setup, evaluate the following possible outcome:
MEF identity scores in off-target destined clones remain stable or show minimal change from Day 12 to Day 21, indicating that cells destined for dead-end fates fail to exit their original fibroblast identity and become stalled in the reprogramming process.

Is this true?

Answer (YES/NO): NO